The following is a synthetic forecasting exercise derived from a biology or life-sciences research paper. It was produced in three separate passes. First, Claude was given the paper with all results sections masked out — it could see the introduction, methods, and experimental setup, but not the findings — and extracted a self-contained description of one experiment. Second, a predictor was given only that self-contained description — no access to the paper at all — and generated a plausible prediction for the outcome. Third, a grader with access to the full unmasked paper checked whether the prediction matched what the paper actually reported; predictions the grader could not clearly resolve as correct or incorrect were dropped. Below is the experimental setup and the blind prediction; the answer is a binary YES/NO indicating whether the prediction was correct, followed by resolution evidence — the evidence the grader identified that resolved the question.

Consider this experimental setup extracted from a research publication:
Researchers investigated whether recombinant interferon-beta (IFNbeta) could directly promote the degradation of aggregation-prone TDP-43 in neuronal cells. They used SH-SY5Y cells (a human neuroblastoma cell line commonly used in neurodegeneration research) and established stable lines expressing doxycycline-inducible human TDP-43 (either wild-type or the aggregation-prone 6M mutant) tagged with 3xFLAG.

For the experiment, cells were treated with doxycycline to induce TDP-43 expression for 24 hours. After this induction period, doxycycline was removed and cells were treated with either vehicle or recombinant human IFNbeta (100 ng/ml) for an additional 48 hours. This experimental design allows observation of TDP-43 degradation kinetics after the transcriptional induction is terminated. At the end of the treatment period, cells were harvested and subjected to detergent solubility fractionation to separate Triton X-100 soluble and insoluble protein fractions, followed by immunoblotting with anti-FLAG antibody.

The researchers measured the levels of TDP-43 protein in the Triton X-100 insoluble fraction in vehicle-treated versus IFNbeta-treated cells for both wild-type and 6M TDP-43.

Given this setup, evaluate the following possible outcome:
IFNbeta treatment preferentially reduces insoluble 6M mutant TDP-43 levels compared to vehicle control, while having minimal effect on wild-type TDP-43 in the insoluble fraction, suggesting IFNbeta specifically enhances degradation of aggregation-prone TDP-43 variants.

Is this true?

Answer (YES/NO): YES